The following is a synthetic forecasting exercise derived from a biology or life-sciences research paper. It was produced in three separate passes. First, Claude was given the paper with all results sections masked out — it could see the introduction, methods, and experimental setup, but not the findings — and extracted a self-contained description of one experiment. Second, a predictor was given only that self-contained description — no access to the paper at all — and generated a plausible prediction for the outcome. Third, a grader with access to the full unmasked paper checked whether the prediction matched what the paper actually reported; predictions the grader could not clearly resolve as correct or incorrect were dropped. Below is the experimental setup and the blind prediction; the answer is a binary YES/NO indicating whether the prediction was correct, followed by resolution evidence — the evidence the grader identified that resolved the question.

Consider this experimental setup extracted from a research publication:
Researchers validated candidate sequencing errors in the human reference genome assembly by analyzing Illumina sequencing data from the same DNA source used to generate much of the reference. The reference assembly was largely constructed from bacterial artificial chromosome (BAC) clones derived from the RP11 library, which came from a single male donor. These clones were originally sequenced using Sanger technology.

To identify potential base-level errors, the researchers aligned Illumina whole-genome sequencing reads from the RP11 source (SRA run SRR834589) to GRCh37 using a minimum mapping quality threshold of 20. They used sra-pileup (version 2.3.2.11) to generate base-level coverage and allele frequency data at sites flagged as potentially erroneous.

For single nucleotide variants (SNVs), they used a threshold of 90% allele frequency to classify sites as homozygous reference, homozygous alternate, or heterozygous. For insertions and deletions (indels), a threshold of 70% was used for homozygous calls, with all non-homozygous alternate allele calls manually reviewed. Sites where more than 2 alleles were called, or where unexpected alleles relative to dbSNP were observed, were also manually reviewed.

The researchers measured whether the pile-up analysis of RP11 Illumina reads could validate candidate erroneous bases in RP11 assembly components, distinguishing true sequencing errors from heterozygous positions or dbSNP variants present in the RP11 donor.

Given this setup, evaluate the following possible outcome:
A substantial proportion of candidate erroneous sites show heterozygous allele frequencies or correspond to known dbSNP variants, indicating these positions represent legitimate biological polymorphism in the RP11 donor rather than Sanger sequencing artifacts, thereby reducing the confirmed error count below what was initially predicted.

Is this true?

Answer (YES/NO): YES